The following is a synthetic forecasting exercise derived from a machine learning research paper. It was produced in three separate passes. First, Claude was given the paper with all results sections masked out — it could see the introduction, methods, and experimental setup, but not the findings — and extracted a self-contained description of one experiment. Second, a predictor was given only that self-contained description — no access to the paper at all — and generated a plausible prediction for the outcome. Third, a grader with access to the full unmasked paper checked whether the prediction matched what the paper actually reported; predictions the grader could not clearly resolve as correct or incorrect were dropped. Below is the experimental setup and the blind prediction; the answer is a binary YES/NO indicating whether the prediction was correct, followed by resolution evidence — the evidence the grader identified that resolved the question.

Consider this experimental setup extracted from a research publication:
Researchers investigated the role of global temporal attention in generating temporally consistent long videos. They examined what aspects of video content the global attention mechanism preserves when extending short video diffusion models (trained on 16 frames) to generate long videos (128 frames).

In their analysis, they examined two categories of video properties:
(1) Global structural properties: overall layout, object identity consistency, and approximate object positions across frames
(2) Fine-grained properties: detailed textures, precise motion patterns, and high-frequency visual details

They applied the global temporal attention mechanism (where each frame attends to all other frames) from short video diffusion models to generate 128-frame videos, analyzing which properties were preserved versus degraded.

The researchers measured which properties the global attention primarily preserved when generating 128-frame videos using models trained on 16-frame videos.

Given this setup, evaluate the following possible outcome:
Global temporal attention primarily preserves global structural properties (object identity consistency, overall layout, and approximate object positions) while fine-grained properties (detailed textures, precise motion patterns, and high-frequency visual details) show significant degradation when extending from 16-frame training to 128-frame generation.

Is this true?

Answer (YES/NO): YES